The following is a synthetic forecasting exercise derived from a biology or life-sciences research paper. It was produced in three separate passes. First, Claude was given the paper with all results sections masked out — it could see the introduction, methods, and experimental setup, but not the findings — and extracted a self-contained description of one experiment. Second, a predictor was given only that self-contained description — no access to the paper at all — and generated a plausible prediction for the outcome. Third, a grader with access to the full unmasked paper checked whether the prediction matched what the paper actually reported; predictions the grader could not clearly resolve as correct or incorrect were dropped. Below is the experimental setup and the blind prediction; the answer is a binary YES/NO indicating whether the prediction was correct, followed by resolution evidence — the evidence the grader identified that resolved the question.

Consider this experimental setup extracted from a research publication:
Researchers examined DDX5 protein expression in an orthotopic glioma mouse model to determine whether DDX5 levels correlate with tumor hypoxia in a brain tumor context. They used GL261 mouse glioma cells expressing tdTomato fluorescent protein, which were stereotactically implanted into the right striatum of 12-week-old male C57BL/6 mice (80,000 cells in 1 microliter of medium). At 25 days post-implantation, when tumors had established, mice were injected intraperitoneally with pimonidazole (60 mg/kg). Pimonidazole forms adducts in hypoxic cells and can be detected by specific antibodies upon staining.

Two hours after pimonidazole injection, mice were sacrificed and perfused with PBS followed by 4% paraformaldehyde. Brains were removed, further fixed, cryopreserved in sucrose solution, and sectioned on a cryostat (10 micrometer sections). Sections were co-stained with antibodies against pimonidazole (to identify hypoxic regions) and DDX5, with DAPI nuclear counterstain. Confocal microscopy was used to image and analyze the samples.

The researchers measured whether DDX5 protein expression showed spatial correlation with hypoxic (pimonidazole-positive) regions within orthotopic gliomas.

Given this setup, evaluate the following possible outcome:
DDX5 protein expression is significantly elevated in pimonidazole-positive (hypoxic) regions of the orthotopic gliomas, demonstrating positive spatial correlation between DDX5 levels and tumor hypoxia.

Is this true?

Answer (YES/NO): NO